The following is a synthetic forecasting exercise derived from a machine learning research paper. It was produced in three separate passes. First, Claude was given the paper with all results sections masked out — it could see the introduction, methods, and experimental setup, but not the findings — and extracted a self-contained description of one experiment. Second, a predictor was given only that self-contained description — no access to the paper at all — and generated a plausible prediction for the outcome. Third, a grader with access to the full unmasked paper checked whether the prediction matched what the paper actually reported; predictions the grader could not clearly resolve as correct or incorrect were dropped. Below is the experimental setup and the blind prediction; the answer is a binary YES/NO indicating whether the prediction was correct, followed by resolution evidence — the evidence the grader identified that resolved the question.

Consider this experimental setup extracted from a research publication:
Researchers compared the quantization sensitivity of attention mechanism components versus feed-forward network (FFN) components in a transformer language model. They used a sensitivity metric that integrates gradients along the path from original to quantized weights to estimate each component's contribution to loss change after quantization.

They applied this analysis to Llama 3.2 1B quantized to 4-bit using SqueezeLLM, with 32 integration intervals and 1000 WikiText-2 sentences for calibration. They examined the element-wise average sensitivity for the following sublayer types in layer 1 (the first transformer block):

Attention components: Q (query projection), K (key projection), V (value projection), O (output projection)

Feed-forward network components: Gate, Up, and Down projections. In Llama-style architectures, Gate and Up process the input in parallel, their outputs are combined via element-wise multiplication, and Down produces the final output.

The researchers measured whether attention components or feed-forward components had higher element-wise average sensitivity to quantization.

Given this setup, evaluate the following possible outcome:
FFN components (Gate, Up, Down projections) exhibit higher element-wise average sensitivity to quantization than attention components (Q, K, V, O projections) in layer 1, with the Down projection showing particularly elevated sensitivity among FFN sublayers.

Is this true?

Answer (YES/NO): NO